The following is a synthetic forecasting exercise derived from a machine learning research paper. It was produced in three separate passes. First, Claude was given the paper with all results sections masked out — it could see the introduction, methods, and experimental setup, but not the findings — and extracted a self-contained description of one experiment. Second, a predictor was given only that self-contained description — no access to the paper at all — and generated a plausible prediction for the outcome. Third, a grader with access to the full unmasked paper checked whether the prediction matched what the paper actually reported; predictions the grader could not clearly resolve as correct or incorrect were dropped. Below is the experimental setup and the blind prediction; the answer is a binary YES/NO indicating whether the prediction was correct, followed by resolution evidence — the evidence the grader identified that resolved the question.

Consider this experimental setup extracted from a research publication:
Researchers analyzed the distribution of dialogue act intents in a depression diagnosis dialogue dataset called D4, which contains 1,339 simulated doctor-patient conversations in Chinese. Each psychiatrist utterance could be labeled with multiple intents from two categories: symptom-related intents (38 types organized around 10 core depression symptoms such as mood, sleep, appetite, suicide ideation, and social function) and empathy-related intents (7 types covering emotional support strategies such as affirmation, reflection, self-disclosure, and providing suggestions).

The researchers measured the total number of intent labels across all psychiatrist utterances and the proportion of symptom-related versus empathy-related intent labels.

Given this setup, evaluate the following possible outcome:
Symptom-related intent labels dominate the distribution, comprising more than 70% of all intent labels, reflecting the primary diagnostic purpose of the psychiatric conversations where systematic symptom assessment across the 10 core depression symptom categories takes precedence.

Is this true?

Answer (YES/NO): NO